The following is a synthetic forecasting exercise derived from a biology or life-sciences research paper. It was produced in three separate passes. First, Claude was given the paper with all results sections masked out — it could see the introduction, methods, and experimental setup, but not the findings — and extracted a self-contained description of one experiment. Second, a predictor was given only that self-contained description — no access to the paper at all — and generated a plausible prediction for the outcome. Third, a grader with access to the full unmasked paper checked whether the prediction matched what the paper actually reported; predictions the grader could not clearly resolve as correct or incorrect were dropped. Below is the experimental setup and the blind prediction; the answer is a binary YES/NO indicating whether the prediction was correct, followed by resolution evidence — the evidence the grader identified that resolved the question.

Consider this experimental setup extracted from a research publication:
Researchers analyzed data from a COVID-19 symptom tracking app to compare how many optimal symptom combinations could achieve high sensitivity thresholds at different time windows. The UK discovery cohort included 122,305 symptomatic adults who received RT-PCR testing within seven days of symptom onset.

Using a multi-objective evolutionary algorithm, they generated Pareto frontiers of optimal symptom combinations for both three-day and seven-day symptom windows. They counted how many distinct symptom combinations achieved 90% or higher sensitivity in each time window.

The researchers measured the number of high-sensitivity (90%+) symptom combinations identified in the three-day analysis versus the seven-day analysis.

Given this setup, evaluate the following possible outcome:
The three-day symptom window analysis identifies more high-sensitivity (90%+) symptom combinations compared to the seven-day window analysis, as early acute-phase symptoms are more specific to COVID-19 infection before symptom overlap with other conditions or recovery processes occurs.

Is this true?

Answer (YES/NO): NO